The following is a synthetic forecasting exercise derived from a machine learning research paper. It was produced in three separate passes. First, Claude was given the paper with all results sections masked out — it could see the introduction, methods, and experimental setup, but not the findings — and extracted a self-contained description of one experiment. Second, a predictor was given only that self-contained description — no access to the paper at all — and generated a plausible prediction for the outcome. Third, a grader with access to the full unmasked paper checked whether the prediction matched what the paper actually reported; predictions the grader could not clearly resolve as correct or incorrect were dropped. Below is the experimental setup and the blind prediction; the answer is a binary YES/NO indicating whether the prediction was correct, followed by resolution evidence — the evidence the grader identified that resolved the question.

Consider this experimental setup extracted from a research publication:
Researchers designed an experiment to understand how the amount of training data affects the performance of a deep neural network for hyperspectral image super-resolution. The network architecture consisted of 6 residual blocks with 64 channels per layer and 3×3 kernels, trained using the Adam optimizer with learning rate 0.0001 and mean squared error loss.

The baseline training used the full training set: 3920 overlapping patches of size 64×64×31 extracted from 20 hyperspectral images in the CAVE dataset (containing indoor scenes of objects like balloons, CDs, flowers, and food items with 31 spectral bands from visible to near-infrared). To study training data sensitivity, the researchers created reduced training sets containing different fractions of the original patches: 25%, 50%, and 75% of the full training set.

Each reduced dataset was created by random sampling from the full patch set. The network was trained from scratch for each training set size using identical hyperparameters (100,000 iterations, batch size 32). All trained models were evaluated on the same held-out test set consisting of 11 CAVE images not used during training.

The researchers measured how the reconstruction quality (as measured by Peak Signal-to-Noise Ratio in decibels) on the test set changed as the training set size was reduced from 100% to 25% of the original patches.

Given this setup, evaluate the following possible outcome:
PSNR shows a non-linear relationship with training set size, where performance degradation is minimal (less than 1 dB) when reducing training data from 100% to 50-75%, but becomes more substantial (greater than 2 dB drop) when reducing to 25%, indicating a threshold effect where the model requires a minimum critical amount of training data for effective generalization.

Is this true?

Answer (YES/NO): NO